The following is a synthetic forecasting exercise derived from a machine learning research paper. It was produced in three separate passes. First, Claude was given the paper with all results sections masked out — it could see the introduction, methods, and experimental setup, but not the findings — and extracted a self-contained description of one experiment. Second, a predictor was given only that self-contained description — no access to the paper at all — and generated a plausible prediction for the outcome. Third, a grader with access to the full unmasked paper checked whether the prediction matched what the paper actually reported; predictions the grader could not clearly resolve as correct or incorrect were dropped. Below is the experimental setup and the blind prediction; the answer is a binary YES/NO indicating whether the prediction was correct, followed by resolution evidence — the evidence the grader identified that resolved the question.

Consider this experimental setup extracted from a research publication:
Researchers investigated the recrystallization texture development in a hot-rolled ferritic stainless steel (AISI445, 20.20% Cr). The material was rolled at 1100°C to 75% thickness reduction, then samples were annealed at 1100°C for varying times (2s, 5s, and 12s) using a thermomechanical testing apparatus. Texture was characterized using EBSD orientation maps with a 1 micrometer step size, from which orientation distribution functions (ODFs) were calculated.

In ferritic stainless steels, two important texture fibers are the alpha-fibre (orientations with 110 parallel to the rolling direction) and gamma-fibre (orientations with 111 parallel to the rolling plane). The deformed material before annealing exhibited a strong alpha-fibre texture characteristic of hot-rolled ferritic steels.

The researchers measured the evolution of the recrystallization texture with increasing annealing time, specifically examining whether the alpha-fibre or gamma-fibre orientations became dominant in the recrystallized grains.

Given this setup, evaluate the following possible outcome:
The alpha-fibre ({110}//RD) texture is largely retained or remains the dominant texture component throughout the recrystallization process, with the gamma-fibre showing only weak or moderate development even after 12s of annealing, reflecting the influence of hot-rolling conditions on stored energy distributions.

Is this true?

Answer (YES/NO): NO